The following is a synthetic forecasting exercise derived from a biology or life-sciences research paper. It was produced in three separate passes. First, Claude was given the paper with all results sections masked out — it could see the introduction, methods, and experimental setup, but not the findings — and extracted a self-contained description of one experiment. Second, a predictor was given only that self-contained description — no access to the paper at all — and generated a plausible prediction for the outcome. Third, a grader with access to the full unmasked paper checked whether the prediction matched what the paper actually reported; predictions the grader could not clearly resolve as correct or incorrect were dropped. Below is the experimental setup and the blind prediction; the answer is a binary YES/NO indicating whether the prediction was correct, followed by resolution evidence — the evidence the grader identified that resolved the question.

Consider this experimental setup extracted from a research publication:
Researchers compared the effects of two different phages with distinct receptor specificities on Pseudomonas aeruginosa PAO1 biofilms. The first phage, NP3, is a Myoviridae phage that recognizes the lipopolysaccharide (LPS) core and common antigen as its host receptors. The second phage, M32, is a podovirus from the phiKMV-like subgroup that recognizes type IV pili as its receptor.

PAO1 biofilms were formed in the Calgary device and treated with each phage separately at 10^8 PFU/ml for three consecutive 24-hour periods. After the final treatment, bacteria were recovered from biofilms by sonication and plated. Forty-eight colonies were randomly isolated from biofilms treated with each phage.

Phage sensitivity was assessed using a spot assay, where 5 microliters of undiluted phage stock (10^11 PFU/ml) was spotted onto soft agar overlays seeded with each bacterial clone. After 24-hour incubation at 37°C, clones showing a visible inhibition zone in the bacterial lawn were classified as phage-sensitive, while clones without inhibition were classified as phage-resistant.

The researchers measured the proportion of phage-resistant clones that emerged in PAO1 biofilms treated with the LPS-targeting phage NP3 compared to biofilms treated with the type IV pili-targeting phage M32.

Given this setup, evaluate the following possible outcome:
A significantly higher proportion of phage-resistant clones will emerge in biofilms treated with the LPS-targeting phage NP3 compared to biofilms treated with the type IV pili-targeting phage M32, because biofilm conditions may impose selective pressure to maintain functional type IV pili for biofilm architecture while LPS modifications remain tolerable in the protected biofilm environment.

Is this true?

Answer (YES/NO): YES